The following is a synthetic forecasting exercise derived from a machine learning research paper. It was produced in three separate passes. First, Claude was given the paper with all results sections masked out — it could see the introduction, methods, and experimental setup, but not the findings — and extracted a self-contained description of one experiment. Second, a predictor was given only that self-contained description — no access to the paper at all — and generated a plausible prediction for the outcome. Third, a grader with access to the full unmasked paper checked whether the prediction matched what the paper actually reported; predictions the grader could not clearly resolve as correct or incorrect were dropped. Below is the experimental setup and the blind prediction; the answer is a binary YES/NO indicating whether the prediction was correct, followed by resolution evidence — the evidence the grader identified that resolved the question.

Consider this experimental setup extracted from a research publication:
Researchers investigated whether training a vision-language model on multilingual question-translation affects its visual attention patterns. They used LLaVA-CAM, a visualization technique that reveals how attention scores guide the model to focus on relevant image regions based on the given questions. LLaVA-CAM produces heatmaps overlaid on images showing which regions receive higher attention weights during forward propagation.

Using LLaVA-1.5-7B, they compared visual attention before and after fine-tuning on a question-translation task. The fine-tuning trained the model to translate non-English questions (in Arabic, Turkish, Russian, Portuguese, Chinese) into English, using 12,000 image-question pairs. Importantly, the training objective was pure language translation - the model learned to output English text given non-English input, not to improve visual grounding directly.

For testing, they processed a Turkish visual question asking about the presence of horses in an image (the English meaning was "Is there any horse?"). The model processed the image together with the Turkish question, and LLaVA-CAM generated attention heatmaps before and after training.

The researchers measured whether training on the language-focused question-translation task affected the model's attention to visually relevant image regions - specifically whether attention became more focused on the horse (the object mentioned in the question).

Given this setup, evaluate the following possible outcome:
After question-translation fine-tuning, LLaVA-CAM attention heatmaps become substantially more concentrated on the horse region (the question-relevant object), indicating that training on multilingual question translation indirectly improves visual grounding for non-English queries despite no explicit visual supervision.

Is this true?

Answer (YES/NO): YES